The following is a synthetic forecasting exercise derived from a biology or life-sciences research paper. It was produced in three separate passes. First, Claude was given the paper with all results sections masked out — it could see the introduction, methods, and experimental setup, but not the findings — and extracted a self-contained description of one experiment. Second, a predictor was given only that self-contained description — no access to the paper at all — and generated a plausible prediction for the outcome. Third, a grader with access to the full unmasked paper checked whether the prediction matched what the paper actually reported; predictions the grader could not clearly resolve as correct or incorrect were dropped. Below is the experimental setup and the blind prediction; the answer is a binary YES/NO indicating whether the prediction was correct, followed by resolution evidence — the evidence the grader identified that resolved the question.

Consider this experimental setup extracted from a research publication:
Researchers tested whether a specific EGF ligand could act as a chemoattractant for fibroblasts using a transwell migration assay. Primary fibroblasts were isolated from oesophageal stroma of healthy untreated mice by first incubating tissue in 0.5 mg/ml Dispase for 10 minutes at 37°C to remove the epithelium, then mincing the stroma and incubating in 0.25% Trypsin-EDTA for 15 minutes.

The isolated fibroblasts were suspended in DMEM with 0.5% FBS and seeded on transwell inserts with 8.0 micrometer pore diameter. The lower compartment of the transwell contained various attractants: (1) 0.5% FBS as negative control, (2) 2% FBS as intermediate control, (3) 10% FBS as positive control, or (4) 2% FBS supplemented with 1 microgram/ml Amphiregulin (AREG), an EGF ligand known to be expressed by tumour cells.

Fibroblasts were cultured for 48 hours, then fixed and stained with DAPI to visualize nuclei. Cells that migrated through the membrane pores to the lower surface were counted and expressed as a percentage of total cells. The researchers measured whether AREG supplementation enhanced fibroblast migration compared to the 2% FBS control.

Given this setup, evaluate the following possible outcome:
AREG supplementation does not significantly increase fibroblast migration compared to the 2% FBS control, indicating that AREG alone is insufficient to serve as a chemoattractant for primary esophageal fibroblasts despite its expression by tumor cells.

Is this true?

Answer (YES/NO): NO